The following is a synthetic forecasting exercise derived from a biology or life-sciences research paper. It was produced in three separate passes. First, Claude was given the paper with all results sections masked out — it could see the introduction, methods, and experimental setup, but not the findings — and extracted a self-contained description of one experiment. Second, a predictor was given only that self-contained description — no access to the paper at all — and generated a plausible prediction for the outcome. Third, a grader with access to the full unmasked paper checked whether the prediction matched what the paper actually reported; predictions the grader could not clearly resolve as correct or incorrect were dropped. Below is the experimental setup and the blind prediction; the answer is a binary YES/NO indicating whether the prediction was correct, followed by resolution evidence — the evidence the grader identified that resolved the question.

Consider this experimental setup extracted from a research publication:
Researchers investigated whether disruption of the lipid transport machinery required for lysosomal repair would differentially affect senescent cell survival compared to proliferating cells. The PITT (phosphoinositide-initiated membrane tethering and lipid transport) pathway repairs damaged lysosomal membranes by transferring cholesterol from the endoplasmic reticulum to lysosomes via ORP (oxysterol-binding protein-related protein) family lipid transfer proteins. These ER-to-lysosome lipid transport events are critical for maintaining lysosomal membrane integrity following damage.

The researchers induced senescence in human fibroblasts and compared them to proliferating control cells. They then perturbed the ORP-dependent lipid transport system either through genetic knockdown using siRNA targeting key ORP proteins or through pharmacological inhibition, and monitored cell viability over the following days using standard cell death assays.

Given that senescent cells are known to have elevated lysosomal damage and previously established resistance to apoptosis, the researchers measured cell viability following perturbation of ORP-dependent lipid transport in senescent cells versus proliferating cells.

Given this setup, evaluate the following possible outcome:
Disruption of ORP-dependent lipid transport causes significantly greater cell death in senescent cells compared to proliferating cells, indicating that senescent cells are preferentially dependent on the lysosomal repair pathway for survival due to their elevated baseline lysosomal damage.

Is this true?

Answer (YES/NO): YES